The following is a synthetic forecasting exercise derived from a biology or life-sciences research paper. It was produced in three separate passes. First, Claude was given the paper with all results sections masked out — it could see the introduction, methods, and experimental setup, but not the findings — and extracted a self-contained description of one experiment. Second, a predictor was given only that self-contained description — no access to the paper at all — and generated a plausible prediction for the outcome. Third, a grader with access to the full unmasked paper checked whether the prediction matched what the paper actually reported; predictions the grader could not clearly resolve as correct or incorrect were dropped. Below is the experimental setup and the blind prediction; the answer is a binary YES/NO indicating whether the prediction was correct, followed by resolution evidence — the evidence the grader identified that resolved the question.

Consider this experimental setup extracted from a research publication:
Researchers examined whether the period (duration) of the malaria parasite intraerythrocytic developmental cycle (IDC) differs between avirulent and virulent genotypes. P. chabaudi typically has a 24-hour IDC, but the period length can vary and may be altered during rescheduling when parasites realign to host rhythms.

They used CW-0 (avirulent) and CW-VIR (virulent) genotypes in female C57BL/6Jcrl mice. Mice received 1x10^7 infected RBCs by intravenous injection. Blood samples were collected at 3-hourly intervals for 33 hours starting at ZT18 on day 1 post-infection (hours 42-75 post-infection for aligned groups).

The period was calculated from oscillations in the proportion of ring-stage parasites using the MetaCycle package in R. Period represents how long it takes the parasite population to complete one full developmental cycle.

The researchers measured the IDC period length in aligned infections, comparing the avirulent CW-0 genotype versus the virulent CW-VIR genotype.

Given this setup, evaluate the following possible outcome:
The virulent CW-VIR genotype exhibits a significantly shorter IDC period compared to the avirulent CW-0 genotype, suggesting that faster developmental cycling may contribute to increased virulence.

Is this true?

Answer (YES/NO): NO